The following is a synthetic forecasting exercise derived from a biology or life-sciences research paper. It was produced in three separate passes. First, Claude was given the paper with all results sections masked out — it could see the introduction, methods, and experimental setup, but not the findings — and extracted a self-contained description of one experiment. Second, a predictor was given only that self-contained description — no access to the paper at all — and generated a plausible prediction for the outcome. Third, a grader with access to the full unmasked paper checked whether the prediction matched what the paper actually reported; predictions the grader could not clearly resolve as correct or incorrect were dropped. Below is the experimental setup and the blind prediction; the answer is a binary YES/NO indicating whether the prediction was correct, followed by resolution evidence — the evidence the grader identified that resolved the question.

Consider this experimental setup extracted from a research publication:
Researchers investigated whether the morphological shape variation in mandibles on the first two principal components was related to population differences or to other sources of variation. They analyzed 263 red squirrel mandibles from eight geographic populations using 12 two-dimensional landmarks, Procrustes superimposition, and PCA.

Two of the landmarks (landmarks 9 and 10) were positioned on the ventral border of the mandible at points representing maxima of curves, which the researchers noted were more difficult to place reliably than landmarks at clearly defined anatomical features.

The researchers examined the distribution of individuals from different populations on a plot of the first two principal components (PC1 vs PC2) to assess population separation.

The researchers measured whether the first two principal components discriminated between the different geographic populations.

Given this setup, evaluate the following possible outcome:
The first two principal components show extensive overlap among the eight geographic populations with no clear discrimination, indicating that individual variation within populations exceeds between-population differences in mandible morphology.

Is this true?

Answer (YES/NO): YES